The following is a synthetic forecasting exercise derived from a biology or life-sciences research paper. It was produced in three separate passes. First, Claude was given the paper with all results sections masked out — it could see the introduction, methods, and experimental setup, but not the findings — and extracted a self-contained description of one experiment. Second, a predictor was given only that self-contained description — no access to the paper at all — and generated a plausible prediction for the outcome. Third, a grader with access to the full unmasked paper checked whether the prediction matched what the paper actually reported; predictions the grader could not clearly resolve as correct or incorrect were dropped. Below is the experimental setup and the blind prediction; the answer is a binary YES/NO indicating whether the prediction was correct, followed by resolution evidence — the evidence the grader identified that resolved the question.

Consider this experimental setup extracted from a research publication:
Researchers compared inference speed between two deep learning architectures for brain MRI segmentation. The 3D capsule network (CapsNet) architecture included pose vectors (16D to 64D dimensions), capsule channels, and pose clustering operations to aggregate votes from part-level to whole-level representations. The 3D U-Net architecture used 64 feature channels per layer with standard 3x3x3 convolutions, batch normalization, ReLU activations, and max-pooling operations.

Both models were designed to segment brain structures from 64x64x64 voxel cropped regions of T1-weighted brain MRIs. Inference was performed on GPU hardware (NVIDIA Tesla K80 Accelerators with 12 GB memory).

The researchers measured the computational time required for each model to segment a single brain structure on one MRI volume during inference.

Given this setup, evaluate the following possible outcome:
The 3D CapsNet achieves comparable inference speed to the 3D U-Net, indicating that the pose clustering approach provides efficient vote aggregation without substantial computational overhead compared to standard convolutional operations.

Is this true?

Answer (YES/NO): YES